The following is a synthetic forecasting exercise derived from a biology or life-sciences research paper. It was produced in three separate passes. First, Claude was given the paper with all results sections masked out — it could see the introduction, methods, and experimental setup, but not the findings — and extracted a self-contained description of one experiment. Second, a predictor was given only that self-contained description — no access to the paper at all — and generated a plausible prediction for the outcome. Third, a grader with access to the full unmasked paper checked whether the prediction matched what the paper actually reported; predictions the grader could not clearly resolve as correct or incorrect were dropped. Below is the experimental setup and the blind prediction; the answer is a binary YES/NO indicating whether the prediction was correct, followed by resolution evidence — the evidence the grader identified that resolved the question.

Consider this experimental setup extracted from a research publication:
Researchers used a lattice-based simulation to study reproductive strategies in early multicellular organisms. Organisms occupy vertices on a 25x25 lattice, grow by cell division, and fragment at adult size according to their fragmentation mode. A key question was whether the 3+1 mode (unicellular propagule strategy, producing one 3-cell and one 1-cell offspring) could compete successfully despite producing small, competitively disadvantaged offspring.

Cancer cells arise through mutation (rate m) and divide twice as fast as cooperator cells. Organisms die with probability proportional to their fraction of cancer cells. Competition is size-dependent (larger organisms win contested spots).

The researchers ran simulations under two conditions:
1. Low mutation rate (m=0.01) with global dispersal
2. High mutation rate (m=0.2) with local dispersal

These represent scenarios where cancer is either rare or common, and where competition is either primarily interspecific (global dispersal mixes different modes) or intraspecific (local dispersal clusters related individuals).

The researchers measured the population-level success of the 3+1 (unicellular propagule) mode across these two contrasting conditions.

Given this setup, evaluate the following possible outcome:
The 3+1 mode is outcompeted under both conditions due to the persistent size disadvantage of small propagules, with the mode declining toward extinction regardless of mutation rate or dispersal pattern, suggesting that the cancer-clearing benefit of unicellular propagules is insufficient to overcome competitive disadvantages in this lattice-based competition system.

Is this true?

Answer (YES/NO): NO